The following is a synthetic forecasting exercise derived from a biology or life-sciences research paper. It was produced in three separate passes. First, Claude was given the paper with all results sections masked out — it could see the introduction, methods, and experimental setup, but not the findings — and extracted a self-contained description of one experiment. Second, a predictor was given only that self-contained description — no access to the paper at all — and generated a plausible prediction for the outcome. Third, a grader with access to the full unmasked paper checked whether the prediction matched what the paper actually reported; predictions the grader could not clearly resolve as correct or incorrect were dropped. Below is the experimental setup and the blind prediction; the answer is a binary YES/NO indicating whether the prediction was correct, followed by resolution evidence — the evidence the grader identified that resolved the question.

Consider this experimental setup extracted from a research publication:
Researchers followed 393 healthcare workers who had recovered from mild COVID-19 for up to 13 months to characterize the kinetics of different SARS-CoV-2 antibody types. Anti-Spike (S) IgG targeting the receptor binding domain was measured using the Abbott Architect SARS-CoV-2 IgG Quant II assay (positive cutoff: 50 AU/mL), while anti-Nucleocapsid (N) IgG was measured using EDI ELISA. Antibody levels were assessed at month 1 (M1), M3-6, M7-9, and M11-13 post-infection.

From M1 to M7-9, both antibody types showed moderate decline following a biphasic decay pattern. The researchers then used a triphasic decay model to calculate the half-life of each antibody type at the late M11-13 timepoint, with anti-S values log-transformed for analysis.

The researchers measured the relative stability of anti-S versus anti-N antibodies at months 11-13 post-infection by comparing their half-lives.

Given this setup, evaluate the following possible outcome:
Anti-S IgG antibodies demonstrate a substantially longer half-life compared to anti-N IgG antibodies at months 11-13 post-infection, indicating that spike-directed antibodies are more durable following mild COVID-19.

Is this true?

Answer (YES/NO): YES